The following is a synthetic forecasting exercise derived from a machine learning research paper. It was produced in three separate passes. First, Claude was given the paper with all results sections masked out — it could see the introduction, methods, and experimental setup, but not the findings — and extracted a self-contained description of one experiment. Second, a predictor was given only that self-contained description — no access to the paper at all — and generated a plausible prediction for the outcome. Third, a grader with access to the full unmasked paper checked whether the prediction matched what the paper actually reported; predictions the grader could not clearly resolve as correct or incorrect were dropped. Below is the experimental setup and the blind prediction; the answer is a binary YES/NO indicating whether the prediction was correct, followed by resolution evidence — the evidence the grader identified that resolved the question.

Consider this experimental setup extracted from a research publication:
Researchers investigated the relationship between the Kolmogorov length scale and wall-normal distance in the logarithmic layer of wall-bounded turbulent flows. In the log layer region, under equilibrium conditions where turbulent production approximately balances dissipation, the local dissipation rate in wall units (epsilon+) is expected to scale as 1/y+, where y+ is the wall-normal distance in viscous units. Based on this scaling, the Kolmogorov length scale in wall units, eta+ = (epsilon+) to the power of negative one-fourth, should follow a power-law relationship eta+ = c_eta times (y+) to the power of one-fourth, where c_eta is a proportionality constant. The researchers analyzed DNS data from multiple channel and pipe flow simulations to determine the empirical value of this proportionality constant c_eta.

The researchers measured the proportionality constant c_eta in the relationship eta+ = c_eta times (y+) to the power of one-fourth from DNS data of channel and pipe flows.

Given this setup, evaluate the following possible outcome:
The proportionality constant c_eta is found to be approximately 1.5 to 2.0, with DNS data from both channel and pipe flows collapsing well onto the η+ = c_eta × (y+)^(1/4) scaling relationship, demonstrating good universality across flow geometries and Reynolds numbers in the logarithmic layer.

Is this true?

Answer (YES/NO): NO